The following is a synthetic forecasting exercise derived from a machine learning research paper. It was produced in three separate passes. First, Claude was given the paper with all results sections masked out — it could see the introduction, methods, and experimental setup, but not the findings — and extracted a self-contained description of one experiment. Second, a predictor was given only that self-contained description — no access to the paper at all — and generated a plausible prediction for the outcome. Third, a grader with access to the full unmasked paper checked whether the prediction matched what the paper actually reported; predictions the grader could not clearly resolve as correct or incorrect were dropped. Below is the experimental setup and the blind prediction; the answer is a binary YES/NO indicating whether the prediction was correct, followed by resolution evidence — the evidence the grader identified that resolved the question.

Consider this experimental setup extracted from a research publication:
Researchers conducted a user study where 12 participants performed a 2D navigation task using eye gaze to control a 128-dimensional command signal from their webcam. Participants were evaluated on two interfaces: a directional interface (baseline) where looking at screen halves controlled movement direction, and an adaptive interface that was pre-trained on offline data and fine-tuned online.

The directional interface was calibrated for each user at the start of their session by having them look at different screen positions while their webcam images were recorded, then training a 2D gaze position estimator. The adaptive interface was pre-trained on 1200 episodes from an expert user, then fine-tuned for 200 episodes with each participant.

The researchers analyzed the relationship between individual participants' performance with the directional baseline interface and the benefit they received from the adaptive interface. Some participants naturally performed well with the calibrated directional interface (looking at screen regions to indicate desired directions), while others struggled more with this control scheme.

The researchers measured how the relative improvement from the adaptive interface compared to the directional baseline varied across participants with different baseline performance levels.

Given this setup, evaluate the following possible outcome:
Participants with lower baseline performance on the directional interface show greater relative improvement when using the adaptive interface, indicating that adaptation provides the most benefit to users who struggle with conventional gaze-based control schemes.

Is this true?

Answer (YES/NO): YES